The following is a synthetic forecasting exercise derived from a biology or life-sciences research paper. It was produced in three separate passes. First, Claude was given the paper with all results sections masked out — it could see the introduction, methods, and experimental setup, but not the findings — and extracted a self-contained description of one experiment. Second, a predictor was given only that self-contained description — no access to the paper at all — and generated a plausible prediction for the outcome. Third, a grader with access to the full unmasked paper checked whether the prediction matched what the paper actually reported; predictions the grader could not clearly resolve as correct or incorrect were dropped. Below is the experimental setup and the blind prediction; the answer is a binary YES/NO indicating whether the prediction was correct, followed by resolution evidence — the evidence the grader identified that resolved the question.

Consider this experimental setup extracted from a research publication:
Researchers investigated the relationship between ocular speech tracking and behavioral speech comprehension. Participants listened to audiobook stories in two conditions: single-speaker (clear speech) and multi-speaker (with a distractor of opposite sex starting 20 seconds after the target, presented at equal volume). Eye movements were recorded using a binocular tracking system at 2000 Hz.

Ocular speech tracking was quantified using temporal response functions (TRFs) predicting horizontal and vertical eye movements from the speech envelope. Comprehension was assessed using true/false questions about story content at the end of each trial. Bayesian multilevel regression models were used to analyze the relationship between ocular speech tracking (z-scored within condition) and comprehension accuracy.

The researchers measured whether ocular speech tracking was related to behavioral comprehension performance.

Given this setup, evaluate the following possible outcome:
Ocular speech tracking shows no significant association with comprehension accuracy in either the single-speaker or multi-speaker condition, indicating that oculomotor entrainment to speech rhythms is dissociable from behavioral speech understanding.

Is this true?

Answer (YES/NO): NO